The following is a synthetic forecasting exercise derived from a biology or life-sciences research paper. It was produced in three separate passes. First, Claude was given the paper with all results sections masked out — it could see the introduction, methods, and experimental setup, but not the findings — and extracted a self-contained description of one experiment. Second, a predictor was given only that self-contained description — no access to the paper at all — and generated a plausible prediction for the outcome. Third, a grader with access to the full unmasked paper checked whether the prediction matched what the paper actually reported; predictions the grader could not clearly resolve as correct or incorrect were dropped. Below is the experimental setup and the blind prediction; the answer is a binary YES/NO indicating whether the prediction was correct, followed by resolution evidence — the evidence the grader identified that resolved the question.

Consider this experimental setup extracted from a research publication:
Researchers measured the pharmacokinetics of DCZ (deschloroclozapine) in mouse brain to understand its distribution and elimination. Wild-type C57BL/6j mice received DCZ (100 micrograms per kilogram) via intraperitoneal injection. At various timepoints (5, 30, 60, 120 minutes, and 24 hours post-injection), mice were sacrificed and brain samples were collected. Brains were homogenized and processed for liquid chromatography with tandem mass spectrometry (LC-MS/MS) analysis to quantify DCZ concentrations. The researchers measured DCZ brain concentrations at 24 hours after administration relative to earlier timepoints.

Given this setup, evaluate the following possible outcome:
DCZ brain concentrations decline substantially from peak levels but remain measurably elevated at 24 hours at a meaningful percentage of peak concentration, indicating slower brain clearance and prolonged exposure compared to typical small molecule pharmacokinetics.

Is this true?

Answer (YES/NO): NO